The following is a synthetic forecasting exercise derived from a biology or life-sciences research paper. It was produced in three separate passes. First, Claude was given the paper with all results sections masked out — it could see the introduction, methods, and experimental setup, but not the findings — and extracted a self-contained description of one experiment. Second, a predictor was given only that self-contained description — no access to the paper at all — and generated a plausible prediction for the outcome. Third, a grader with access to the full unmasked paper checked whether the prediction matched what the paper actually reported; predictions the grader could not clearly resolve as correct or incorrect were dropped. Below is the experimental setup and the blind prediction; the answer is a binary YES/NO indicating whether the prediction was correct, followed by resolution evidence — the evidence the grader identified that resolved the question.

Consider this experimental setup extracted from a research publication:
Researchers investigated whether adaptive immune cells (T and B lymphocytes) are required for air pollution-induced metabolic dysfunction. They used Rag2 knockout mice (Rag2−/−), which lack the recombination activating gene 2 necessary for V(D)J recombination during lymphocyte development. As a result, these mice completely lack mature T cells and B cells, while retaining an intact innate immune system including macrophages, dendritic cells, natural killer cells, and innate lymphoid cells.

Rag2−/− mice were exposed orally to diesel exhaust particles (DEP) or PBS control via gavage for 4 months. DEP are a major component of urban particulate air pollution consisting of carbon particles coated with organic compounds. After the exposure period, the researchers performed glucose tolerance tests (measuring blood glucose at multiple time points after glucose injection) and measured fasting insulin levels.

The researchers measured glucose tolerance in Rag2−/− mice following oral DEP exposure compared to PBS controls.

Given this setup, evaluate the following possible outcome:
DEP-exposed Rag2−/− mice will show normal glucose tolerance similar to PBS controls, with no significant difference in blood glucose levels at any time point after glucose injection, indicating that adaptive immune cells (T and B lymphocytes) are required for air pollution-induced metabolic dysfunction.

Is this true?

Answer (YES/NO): NO